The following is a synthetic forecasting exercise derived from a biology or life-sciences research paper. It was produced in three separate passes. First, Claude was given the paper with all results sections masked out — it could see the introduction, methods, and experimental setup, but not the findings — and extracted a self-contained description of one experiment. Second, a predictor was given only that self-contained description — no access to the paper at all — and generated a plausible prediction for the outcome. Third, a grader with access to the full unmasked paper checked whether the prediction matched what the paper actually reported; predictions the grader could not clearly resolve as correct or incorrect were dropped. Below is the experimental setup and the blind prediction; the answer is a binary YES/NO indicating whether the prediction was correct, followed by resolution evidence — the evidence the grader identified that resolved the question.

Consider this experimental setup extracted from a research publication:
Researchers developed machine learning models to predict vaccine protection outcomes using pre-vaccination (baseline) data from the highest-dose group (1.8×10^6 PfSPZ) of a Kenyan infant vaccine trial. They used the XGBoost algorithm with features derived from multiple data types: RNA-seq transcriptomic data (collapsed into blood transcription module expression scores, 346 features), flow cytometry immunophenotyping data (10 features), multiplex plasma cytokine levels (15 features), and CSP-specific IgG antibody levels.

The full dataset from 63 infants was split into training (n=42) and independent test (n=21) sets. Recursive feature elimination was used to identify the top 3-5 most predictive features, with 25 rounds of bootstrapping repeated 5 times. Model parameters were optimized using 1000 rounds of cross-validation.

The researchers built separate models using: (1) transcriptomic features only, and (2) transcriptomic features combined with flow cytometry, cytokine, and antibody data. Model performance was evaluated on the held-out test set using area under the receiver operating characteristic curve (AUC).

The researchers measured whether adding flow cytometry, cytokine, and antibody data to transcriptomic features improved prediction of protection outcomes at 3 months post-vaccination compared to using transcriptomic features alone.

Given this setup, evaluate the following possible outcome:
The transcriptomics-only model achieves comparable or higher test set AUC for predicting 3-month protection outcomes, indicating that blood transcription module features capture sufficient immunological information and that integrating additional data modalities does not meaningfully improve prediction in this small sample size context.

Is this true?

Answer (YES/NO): NO